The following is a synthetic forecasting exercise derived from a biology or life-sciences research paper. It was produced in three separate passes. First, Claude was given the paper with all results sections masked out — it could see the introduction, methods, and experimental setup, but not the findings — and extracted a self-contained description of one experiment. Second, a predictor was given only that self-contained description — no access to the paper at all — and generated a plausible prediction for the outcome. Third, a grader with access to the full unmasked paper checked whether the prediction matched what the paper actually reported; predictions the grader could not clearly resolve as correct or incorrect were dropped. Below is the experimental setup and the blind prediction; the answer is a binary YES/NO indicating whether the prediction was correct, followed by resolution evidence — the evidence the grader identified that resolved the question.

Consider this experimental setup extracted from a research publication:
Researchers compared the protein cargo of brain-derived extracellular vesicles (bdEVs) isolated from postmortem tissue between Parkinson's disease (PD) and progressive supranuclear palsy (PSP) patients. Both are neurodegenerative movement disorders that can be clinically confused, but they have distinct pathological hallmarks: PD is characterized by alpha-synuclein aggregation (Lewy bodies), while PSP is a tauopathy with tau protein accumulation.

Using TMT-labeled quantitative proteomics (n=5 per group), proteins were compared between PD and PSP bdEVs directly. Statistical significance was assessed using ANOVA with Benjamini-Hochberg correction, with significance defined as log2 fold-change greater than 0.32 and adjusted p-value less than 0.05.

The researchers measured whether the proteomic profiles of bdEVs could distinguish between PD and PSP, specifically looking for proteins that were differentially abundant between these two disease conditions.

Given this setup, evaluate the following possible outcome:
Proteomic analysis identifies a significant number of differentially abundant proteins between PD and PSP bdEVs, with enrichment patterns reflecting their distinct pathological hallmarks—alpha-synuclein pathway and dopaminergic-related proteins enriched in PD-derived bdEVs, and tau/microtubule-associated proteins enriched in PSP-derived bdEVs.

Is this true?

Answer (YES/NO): NO